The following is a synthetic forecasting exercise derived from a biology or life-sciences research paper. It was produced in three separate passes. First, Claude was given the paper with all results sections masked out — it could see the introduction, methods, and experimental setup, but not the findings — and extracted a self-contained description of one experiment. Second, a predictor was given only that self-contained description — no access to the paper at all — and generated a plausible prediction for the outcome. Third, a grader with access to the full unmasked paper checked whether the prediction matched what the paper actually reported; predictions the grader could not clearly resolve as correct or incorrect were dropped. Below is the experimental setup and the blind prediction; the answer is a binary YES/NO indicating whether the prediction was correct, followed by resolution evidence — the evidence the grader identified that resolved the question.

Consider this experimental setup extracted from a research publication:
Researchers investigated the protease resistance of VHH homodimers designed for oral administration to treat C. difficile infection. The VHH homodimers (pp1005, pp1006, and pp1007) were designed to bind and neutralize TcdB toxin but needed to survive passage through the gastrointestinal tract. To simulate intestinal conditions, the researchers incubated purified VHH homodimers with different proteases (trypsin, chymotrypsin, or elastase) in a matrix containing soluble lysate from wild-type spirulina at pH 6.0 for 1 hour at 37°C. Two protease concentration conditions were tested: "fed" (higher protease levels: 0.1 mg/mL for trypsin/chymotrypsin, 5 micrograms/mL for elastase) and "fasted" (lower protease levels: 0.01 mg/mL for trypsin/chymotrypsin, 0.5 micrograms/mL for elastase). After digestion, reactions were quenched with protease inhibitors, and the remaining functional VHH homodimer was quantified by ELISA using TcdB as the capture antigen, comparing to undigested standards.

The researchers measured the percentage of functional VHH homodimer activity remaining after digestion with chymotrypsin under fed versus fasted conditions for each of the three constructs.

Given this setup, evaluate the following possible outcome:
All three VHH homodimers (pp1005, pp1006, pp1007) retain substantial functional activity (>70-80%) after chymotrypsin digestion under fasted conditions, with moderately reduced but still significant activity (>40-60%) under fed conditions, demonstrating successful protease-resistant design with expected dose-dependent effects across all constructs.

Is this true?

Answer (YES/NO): NO